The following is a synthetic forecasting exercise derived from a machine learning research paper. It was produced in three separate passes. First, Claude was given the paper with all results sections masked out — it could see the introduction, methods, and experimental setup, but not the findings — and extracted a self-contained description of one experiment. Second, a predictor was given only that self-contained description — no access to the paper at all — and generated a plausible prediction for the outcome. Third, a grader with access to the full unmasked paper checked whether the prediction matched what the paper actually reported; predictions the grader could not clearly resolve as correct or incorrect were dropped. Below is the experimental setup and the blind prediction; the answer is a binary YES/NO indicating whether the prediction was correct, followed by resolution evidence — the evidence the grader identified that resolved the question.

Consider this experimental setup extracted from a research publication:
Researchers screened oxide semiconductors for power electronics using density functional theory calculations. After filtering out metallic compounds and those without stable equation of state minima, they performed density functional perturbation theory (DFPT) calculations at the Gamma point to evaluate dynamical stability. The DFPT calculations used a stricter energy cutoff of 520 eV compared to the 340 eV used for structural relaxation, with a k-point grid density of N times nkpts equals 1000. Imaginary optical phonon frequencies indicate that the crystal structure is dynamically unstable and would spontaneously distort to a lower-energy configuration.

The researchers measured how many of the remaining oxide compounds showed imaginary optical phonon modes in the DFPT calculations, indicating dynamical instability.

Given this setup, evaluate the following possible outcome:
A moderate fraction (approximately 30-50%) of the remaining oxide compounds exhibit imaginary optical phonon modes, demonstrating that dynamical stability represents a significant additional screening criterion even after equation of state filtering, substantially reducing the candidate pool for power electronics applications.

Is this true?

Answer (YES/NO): NO